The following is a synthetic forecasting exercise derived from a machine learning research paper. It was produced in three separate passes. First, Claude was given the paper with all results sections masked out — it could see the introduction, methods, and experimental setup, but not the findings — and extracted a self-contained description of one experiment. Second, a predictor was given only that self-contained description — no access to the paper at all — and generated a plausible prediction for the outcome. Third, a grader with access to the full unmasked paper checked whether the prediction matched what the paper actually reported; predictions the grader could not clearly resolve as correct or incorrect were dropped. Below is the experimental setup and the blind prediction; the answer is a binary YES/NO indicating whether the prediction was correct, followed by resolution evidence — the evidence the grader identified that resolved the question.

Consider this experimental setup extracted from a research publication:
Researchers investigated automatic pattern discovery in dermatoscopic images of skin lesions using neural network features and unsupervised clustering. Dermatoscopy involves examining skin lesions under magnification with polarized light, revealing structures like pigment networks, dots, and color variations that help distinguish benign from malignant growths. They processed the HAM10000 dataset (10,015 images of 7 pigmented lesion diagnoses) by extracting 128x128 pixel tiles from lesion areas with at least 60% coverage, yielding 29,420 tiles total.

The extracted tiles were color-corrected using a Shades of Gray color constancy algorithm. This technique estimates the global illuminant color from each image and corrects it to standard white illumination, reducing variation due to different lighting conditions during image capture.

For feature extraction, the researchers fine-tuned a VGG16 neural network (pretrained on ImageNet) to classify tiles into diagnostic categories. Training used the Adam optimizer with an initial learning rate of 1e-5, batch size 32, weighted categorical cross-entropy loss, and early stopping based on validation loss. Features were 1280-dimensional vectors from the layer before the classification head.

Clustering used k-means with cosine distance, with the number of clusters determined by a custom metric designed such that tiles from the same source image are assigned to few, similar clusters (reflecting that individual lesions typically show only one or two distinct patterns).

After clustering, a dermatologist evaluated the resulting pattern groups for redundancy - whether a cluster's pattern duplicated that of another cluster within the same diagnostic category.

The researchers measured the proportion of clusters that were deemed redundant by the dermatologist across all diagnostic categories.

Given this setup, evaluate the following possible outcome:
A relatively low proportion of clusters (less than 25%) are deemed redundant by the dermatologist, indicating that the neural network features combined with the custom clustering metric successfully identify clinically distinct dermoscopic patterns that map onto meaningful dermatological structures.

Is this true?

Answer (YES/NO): NO